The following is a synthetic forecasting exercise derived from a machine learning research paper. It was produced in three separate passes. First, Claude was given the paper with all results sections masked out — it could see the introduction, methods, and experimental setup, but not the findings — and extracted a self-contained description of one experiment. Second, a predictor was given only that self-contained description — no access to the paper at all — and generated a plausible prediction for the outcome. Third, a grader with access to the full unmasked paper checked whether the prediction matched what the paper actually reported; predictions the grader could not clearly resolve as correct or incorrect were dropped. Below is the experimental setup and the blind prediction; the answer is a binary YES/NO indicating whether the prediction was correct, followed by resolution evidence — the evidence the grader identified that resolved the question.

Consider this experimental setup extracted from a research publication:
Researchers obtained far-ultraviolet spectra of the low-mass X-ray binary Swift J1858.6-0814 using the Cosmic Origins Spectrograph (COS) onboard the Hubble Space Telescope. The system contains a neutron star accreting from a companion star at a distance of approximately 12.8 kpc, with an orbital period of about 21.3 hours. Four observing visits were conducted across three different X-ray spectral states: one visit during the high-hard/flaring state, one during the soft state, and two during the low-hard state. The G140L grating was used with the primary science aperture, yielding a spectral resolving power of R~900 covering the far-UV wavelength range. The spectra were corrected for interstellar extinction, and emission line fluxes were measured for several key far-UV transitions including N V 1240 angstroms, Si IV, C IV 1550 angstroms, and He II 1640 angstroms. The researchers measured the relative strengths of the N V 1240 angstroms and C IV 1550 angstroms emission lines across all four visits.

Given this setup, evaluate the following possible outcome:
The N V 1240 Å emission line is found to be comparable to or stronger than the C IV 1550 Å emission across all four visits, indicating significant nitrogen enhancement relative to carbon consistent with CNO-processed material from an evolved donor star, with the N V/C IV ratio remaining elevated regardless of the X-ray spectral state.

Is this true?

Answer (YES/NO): YES